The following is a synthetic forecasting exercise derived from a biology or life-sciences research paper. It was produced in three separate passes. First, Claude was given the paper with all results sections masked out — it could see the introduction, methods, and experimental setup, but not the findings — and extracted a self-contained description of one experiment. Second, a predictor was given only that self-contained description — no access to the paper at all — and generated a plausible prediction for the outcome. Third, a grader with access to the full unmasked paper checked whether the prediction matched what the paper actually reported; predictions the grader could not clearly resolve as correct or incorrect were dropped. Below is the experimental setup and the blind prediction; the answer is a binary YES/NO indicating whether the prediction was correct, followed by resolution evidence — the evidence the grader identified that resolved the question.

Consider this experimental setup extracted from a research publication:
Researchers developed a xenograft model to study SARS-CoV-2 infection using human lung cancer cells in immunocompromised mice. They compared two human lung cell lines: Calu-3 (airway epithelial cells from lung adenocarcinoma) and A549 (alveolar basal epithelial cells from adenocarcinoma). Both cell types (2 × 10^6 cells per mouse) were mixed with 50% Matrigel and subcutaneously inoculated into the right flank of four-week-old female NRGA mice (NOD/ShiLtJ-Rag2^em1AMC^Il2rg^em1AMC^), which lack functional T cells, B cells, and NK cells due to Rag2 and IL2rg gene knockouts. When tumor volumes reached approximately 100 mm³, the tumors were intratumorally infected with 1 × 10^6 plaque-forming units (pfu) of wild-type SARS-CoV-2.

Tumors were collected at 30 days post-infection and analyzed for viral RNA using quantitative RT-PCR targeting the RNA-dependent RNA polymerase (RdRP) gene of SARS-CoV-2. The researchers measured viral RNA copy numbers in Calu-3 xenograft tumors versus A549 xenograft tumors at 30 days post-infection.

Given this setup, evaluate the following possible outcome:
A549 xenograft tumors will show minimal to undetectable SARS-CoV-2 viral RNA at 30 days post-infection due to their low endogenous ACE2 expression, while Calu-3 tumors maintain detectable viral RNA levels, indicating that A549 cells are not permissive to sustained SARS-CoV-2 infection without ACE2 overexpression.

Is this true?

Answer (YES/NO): YES